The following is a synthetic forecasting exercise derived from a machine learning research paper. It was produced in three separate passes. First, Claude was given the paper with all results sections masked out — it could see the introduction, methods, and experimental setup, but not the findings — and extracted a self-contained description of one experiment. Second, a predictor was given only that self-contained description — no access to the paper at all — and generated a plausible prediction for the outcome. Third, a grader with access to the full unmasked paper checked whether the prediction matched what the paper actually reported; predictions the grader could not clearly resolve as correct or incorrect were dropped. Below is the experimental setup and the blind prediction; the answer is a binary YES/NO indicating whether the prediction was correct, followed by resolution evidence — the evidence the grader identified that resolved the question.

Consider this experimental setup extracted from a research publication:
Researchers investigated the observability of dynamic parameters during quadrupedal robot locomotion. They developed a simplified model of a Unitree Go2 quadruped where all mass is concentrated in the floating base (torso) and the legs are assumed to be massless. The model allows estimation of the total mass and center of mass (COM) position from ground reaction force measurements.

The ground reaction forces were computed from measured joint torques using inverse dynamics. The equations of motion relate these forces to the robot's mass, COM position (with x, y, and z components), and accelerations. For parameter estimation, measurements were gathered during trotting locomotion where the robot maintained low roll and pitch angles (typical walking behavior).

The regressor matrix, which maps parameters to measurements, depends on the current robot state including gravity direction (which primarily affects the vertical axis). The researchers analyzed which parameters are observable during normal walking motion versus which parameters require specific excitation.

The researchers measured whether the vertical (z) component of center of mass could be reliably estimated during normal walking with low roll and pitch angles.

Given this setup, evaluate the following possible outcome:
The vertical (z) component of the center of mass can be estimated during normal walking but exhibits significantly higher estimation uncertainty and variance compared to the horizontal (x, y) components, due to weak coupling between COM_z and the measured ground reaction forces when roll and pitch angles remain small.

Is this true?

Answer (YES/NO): NO